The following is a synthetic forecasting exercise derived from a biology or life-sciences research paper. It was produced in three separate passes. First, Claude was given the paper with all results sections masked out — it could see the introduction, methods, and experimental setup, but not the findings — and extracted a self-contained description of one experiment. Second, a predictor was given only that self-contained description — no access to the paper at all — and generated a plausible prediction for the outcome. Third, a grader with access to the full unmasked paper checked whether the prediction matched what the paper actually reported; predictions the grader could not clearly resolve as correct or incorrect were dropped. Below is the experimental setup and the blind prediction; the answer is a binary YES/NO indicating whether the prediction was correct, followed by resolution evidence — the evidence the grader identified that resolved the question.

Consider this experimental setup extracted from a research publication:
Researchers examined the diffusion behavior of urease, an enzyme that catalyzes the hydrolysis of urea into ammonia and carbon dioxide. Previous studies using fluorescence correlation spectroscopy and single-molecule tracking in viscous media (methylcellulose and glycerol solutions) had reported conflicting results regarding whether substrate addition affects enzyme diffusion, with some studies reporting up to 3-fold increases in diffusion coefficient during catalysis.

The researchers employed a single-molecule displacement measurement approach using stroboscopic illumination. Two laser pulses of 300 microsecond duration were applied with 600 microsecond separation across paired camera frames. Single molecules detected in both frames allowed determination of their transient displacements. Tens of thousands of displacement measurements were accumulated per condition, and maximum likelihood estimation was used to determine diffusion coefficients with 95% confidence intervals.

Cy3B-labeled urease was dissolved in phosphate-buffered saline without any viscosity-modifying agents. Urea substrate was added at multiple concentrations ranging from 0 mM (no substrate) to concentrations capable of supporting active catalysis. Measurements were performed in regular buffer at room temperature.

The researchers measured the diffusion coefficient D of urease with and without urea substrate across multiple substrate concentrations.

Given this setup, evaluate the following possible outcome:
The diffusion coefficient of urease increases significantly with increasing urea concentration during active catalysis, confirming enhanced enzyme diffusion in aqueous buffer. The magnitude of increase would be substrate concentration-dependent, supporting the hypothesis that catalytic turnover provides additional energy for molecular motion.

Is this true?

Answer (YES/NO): NO